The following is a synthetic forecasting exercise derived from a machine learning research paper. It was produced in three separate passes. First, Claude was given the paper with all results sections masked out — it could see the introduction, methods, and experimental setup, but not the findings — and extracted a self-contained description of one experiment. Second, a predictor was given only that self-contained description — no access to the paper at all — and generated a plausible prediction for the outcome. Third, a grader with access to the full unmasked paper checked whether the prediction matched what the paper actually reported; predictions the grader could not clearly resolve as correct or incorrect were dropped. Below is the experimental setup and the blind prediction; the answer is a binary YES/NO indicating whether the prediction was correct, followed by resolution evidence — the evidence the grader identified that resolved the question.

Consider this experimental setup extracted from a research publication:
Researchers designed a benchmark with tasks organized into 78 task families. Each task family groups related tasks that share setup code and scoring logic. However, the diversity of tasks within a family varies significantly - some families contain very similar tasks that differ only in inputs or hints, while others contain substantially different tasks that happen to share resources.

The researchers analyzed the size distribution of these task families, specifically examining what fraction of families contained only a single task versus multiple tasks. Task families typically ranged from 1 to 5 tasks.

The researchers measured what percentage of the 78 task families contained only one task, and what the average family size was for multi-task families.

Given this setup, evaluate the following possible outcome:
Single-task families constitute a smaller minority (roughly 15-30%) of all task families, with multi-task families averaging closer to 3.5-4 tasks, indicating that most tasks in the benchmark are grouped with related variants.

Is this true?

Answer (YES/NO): NO